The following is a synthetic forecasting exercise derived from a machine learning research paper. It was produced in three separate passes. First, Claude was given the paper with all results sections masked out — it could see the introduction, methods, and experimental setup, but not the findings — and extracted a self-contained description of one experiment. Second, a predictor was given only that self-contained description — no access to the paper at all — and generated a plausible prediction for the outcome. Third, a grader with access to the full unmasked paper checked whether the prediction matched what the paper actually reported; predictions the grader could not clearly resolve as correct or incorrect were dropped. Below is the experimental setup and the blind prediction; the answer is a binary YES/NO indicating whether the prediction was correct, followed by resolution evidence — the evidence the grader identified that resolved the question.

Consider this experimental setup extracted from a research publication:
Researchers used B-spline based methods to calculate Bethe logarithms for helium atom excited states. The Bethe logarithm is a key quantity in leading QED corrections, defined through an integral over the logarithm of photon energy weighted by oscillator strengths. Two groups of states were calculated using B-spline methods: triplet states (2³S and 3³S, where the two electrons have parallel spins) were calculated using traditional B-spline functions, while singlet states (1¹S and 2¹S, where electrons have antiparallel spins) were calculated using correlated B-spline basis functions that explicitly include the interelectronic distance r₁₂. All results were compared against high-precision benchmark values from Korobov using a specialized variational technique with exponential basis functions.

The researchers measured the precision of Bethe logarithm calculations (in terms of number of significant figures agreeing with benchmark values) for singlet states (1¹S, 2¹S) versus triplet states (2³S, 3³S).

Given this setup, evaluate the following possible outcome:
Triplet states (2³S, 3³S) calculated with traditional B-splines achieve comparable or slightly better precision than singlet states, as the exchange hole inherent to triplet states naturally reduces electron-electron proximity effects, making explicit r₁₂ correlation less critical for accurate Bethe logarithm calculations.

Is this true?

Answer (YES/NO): NO